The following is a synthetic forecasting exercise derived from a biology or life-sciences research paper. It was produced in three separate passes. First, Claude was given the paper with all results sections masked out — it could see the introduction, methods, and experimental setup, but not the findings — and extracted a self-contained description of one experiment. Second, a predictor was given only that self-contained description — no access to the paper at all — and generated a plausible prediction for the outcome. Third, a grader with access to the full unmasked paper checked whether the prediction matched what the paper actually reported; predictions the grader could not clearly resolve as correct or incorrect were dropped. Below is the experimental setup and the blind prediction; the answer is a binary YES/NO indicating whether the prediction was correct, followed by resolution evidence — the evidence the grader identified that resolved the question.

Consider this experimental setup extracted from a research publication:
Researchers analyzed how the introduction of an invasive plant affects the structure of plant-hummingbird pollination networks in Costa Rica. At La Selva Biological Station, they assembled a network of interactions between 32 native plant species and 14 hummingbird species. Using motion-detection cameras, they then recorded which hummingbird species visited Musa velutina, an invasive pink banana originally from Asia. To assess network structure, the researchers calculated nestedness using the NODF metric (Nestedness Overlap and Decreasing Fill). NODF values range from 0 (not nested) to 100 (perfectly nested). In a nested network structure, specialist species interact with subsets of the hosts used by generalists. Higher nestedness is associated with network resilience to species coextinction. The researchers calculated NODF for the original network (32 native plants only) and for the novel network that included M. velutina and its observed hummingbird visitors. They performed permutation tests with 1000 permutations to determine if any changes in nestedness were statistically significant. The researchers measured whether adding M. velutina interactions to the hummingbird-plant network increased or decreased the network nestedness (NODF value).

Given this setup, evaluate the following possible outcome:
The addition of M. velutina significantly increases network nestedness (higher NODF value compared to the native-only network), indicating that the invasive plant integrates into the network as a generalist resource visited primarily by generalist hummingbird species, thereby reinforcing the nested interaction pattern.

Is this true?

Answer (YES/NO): NO